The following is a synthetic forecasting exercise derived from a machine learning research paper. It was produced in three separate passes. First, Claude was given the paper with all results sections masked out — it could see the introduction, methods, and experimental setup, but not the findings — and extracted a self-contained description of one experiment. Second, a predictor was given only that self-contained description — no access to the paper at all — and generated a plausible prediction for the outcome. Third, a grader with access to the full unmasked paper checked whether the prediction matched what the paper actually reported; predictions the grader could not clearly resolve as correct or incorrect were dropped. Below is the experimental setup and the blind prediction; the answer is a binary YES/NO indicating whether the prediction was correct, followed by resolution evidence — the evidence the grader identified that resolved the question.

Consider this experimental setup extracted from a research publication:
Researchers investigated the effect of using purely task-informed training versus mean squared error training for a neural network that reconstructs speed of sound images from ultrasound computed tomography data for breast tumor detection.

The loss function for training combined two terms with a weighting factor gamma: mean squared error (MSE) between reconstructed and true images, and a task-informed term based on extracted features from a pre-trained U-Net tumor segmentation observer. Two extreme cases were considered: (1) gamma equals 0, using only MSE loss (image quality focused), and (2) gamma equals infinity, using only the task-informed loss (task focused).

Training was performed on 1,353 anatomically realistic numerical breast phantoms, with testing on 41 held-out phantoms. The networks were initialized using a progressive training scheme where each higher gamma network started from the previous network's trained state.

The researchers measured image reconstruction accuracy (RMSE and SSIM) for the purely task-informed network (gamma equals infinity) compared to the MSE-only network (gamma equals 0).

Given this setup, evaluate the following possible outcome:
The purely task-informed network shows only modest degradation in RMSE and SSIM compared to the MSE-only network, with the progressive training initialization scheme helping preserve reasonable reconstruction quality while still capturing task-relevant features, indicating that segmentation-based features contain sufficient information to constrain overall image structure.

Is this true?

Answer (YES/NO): NO